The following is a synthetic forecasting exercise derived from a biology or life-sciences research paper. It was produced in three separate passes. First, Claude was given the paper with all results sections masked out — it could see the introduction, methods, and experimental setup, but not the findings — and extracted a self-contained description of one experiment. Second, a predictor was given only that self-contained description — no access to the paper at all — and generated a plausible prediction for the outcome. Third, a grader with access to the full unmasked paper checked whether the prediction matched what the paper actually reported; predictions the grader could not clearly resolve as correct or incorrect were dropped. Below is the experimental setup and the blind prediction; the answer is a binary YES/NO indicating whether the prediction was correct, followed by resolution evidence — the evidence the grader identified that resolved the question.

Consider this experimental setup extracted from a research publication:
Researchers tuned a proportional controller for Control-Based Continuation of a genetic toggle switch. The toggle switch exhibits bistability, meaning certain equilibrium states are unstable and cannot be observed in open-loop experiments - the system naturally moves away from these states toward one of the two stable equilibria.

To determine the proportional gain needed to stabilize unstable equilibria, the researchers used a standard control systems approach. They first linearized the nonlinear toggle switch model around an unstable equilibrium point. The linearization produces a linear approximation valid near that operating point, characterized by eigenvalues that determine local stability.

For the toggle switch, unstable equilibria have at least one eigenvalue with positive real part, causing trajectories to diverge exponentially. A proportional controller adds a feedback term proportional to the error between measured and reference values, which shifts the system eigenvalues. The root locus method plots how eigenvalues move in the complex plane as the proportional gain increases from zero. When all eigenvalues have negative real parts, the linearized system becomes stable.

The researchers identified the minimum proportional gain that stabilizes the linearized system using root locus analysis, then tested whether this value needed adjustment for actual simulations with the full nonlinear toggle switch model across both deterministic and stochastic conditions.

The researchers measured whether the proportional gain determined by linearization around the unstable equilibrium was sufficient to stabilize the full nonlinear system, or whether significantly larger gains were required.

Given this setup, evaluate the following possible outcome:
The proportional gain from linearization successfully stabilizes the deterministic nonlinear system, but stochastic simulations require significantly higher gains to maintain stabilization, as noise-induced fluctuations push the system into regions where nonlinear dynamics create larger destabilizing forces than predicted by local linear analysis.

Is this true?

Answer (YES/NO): NO